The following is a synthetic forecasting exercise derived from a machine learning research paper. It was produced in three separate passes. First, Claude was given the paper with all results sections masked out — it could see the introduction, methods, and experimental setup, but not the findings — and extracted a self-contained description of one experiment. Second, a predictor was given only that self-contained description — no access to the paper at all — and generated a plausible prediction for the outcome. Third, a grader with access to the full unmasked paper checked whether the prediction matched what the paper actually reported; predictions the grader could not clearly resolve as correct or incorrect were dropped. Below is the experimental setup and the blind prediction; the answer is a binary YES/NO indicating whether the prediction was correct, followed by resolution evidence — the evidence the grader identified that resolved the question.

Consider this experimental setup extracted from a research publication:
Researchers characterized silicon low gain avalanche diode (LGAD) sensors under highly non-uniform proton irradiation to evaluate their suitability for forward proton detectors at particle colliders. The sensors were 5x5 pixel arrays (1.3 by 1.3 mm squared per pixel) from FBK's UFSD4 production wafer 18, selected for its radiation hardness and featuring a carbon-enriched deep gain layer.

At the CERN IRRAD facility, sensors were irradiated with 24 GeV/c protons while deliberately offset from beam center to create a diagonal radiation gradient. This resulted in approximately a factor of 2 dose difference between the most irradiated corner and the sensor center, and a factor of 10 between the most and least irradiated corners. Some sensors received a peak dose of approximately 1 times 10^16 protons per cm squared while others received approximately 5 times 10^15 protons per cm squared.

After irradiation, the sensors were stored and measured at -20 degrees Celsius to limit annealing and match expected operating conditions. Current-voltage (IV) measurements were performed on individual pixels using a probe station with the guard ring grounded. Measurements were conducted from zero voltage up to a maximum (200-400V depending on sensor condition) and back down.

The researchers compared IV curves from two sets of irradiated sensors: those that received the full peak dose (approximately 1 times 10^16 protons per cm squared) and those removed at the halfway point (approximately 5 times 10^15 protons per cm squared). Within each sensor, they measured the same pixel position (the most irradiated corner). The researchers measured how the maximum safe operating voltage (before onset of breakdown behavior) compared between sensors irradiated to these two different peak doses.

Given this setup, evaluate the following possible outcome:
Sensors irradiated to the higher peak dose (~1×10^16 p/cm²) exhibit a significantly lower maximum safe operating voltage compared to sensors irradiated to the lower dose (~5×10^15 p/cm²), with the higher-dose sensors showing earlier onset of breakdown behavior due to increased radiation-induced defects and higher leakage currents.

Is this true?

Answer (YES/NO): NO